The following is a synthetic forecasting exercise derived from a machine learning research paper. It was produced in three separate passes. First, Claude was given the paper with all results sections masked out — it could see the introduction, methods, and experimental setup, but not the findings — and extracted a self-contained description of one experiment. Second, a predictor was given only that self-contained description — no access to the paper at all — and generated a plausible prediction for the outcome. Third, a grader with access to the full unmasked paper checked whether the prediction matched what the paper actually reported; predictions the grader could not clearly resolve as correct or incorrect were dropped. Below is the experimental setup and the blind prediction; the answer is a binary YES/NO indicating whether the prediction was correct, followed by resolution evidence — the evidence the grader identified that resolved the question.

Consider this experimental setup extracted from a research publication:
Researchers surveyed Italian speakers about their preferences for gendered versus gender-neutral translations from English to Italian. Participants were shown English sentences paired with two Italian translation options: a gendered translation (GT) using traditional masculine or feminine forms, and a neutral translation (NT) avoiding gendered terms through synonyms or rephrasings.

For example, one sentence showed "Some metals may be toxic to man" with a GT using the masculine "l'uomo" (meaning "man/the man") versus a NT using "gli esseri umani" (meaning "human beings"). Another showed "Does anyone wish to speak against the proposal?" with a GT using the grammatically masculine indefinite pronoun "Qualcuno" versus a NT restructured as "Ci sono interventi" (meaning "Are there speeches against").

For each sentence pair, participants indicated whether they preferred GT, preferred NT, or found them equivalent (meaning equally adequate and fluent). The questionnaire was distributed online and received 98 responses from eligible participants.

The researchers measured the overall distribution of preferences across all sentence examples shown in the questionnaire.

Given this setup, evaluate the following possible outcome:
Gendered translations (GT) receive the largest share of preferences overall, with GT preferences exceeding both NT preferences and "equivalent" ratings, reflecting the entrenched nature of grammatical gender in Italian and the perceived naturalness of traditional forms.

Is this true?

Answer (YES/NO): NO